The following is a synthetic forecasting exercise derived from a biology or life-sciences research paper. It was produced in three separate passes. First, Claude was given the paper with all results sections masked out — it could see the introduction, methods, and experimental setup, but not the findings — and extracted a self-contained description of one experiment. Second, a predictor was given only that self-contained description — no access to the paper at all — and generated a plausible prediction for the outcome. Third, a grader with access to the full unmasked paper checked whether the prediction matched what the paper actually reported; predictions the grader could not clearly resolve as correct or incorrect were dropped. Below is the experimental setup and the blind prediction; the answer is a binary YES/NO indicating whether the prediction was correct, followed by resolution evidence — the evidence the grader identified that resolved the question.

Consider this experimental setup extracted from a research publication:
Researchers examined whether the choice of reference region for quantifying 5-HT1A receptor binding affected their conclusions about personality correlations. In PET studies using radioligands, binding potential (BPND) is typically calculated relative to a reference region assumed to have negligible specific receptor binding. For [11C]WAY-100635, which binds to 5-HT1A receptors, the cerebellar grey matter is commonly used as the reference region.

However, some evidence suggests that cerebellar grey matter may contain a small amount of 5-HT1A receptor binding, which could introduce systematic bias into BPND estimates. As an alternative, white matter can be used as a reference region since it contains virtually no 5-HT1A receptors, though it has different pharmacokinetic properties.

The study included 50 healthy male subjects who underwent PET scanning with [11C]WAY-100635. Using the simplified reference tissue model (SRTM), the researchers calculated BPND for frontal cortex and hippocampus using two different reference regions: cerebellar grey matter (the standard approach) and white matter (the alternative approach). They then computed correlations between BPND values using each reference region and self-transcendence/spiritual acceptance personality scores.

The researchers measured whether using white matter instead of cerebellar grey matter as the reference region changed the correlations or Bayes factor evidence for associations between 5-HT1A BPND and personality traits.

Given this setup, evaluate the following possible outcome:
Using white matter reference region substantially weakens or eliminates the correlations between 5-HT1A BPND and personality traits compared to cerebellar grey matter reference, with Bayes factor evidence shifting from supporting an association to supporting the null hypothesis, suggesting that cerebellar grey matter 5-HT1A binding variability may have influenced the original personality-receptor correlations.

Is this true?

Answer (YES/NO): NO